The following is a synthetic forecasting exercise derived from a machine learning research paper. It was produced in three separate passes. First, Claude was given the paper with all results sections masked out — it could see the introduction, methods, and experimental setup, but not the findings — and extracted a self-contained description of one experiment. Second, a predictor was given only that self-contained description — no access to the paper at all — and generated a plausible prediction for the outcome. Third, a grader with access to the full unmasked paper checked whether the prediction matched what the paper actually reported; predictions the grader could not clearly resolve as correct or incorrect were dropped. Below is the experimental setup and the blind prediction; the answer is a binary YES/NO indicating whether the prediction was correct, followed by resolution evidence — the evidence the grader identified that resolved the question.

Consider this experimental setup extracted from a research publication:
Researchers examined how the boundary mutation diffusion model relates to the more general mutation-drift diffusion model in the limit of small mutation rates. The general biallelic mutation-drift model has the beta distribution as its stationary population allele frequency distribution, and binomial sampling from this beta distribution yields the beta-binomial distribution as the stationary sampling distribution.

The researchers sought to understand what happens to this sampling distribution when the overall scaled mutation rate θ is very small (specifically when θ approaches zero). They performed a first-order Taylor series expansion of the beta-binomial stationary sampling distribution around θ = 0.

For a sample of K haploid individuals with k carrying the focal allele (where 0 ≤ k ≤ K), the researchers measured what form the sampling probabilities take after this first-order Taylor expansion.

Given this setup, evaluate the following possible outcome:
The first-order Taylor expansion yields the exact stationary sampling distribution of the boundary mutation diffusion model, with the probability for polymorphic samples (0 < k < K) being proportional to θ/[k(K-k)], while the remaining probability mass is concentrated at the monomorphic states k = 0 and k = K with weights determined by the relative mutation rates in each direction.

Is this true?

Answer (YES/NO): YES